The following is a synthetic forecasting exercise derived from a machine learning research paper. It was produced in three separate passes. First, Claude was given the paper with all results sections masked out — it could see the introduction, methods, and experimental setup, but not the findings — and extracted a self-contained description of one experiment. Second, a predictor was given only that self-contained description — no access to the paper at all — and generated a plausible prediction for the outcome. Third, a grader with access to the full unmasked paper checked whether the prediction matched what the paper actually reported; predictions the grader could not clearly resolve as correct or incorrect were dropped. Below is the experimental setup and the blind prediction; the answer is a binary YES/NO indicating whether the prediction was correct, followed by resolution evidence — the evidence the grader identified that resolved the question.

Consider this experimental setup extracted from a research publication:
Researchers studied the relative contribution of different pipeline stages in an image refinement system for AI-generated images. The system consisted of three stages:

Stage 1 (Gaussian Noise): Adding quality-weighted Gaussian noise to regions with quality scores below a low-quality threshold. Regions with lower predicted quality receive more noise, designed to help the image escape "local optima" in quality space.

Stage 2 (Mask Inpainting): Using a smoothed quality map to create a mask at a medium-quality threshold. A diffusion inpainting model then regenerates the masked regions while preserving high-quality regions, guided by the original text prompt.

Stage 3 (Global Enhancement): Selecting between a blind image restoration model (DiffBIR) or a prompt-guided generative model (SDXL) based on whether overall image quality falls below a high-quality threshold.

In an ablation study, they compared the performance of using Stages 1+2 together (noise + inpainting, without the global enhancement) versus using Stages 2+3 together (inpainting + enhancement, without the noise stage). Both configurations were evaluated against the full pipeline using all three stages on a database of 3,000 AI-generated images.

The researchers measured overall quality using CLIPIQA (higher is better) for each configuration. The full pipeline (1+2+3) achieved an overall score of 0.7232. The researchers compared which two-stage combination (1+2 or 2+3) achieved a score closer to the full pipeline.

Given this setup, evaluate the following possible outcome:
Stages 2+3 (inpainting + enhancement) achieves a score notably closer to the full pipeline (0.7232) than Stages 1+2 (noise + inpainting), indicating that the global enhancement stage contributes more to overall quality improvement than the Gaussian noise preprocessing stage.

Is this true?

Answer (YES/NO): YES